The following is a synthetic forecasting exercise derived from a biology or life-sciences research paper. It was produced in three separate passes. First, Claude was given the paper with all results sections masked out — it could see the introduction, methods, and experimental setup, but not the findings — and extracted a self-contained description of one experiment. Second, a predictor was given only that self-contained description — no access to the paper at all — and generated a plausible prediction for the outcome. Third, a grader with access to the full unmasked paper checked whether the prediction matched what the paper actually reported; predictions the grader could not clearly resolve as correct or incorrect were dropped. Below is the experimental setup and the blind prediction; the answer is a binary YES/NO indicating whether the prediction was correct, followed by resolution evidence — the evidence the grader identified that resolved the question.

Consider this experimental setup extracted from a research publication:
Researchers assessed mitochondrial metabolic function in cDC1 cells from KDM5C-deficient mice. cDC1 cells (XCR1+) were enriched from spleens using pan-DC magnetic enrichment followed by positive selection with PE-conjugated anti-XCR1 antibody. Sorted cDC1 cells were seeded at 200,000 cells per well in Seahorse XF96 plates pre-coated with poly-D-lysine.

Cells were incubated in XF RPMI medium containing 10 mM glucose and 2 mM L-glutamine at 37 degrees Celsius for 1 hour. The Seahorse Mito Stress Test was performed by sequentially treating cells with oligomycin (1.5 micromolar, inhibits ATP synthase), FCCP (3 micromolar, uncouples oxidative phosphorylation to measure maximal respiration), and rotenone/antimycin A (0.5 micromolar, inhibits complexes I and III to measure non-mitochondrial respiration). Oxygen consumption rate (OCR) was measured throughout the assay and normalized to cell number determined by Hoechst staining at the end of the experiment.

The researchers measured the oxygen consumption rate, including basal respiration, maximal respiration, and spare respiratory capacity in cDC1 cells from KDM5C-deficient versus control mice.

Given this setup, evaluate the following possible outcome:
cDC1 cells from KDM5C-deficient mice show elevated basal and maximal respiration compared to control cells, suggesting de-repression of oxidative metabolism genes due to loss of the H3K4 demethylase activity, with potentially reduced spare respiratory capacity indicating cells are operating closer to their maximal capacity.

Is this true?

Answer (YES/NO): NO